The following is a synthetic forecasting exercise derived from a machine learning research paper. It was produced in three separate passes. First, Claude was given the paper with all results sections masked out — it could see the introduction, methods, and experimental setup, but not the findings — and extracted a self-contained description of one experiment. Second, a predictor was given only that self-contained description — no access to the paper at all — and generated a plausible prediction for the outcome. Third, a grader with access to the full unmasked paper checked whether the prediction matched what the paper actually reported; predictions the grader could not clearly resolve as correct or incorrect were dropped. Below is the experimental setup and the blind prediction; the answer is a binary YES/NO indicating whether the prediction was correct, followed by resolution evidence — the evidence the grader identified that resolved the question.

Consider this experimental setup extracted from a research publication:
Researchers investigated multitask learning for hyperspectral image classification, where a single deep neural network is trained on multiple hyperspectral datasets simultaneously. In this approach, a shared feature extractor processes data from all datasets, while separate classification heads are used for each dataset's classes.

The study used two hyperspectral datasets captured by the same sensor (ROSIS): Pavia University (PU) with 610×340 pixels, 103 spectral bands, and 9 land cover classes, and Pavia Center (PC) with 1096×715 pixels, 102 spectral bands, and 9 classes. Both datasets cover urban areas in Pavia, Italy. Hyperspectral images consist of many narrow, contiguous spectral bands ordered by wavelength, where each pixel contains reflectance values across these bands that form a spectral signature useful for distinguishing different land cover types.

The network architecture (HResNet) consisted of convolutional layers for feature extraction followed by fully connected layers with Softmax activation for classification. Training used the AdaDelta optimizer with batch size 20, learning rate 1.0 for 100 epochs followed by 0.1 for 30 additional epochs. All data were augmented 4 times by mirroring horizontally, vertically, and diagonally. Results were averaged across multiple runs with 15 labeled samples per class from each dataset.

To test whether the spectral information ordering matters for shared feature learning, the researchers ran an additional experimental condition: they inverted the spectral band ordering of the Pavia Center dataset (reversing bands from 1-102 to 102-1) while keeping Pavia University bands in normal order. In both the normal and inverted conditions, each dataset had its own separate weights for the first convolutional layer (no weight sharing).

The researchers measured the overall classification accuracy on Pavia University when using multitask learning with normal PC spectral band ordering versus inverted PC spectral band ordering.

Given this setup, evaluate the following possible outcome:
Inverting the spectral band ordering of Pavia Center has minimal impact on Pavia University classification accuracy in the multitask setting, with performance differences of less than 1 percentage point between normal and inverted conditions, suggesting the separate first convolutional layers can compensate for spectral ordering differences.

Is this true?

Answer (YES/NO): NO